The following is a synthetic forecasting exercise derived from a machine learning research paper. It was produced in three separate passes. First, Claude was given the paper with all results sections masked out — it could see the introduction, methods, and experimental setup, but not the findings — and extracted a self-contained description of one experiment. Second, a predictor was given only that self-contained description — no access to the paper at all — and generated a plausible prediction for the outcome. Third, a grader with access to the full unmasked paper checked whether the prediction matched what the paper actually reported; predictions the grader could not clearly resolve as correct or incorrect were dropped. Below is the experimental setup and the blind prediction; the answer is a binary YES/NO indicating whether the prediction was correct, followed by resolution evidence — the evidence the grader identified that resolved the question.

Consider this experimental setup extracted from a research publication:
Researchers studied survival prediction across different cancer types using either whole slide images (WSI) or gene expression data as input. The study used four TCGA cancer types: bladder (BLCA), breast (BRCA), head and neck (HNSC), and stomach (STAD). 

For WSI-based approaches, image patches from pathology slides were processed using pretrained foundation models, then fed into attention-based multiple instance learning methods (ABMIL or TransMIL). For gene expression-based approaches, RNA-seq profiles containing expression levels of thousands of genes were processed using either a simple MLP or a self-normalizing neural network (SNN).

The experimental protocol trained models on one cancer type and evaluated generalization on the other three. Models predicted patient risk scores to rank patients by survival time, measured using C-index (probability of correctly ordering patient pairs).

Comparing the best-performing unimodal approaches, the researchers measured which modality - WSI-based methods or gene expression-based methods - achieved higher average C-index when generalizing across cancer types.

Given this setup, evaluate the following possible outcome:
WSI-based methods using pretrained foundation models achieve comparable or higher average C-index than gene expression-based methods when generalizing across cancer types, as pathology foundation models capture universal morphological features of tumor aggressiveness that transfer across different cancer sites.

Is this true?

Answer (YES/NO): NO